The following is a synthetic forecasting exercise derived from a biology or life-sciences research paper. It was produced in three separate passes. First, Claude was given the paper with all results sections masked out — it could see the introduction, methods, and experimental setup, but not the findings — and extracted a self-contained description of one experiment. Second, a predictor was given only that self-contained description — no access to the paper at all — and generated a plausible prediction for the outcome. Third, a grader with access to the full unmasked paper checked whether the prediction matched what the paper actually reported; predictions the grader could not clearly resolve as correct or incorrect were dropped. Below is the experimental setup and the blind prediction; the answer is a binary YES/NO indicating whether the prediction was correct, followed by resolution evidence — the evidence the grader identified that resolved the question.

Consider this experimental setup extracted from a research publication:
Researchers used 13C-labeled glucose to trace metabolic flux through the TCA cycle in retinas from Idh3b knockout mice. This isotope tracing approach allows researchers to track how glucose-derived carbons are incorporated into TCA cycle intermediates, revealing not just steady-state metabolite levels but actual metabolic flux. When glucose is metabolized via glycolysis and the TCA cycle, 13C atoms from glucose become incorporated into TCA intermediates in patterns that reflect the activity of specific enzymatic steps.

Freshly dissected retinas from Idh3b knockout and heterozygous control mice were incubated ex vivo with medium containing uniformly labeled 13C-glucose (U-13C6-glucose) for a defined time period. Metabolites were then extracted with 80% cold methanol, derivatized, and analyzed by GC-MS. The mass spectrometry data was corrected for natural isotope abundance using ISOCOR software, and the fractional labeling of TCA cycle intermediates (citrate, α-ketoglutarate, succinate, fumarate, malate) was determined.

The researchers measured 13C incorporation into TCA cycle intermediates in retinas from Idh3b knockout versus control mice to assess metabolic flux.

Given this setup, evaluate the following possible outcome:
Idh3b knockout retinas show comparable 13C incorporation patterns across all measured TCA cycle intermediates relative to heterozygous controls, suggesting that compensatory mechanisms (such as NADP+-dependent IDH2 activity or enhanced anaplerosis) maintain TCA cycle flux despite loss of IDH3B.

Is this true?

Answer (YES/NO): NO